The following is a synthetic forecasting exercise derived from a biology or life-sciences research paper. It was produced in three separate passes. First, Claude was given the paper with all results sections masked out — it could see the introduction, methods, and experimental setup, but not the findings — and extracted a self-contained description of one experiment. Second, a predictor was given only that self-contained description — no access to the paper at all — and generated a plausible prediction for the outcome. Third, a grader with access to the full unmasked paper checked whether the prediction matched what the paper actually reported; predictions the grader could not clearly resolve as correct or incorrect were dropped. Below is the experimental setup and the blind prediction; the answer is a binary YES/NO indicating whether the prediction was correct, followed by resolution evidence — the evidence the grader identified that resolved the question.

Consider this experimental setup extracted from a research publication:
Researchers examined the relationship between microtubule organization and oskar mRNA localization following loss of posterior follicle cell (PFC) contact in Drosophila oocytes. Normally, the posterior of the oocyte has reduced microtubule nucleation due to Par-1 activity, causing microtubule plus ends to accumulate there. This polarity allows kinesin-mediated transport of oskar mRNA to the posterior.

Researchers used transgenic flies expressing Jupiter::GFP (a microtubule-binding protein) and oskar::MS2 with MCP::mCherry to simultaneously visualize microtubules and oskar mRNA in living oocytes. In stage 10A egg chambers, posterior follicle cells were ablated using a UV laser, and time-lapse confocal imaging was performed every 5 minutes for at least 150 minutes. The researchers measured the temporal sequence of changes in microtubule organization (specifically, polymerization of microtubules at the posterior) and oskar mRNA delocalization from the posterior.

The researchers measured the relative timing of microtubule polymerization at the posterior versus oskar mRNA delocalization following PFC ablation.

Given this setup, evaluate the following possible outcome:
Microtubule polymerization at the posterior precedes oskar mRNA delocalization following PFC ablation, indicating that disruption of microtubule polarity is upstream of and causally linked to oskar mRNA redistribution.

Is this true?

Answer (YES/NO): NO